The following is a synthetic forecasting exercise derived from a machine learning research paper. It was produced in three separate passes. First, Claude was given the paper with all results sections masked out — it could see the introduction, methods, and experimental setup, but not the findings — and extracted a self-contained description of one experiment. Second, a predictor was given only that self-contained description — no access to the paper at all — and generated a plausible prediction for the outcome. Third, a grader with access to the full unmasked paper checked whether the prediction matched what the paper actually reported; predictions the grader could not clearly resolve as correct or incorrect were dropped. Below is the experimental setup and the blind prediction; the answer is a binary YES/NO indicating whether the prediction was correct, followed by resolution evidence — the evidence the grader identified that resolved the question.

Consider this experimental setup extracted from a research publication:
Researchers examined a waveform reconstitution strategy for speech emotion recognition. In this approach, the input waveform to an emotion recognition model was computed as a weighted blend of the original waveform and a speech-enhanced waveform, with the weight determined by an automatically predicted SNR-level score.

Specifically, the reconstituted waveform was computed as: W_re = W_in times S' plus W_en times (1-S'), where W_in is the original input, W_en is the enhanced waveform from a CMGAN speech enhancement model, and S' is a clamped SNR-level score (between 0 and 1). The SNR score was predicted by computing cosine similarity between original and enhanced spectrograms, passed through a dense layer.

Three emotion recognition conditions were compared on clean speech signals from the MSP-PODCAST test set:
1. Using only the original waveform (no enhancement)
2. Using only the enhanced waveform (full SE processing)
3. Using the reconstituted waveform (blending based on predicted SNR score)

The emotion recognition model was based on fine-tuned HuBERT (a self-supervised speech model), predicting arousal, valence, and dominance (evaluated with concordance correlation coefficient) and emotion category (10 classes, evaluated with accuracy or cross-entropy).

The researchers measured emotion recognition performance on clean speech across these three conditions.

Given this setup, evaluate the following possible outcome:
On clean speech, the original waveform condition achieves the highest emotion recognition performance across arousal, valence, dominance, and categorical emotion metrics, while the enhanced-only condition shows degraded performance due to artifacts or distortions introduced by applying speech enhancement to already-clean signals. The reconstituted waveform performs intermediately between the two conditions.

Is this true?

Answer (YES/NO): NO